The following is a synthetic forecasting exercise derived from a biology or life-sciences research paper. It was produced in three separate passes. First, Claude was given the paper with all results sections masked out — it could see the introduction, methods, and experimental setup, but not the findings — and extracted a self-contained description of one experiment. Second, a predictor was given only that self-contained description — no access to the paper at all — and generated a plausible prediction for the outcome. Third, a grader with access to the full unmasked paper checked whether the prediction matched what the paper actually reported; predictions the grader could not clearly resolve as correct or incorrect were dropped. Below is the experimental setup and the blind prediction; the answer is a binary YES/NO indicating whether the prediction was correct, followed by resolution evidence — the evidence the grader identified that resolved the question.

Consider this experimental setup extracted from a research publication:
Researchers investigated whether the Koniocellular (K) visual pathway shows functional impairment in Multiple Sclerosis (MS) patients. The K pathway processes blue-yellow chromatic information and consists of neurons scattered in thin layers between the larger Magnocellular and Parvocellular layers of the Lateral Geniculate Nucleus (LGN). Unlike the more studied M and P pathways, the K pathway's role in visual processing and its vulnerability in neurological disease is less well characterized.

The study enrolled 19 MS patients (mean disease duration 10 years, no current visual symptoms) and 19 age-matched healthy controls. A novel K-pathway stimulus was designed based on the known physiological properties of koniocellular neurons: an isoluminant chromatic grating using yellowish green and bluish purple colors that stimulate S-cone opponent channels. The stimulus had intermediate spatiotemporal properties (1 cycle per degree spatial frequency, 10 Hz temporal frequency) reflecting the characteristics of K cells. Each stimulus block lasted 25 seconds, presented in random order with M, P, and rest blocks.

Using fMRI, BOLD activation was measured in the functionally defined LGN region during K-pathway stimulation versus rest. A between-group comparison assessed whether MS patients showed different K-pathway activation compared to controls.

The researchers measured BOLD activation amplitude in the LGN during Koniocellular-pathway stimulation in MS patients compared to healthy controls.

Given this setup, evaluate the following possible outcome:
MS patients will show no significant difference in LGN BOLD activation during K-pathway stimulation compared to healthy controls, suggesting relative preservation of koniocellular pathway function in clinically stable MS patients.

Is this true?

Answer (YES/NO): YES